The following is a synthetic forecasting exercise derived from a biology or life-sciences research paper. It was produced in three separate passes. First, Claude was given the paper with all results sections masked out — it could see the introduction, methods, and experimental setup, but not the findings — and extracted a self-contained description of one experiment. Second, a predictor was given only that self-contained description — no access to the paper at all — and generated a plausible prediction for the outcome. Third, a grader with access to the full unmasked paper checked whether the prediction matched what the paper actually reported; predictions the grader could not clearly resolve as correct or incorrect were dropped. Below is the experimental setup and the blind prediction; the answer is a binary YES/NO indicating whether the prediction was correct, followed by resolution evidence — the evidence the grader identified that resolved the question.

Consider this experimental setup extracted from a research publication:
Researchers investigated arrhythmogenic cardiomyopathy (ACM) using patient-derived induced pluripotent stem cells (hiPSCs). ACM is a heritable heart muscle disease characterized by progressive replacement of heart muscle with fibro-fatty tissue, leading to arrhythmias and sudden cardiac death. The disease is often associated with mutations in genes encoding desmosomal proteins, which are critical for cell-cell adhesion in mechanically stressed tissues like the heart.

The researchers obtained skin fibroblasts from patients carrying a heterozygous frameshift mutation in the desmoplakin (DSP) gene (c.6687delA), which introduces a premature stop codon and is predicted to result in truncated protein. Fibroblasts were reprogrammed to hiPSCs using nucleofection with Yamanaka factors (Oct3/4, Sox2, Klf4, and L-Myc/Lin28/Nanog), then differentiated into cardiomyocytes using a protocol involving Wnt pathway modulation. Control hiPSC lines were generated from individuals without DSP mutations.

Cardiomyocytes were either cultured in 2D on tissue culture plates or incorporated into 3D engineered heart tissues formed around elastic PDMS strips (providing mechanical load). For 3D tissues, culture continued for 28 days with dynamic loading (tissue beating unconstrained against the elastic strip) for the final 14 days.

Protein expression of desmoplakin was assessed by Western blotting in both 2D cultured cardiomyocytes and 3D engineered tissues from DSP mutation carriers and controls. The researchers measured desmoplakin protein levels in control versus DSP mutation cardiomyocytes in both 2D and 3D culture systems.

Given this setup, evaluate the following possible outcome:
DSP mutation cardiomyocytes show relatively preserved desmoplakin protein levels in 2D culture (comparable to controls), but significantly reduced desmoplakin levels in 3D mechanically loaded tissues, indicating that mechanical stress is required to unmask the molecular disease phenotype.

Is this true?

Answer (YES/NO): NO